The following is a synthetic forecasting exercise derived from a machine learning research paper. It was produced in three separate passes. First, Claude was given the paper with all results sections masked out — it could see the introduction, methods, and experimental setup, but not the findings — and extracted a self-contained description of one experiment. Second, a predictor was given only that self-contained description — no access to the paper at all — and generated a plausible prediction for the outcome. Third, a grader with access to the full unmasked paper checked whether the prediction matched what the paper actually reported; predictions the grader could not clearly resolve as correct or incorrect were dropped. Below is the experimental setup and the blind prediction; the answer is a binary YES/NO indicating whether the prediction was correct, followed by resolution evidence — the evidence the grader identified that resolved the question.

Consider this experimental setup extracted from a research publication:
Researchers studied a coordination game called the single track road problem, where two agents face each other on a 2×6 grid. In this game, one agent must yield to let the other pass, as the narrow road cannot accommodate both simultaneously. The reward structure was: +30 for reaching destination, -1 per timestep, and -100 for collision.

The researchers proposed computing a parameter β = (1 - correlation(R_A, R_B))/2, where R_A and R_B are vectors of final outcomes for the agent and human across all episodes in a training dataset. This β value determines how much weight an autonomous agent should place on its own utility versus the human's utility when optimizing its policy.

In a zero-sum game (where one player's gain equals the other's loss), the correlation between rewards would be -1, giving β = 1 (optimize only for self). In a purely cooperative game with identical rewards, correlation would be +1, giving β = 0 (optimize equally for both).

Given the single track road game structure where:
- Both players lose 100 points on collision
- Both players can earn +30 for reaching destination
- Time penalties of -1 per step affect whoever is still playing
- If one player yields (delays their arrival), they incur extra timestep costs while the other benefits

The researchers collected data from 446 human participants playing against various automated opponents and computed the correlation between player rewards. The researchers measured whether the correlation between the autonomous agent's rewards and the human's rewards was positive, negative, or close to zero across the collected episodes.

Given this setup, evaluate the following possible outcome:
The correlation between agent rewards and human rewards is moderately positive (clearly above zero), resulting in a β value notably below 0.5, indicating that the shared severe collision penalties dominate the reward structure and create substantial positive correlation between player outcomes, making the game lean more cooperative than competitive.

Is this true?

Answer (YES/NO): NO